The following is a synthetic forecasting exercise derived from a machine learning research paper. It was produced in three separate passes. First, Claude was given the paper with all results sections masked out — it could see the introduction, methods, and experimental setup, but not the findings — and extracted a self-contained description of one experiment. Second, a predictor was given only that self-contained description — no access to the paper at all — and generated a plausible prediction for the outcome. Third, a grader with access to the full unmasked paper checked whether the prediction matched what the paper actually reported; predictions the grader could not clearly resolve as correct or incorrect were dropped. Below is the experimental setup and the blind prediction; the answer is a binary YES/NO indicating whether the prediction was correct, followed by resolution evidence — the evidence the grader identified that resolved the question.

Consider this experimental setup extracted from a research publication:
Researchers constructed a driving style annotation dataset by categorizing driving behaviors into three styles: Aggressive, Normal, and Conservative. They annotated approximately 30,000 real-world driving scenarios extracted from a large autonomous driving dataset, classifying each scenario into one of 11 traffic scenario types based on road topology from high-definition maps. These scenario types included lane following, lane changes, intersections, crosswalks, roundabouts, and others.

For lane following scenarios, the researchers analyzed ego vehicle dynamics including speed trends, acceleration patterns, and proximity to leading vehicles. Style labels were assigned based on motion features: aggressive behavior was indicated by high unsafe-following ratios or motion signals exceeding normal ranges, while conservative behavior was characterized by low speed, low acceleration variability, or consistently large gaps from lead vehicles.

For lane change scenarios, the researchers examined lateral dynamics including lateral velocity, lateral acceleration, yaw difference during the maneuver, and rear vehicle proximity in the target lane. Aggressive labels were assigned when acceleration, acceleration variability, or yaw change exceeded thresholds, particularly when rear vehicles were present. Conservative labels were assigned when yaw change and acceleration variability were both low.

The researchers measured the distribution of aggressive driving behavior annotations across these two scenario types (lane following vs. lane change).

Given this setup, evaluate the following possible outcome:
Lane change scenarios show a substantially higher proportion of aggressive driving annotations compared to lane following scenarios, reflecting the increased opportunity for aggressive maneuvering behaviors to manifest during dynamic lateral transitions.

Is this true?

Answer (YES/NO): YES